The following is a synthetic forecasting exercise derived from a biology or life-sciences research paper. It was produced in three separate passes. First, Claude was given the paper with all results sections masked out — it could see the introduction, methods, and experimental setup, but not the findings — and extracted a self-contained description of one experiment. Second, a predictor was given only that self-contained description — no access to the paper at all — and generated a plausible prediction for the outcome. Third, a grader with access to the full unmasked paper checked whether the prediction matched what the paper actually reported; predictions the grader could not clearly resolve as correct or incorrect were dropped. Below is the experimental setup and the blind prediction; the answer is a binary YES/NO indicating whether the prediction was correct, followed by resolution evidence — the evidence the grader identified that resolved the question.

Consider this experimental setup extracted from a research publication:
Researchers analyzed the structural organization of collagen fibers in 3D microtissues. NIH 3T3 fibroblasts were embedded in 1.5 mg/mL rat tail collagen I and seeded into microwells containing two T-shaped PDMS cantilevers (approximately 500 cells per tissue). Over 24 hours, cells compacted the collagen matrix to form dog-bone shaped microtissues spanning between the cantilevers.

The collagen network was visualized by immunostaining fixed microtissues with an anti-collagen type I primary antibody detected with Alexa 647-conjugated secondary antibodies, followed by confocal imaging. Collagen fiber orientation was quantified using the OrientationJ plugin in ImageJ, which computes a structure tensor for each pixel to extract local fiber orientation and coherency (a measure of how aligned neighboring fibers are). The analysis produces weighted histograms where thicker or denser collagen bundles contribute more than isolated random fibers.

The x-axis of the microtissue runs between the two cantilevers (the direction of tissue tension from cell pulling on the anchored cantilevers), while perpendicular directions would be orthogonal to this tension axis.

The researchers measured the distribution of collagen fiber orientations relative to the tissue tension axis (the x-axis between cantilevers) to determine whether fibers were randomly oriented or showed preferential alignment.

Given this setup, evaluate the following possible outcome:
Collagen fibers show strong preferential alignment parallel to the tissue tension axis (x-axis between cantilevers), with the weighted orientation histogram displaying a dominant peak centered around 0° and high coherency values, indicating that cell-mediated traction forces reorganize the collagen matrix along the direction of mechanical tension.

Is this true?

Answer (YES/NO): YES